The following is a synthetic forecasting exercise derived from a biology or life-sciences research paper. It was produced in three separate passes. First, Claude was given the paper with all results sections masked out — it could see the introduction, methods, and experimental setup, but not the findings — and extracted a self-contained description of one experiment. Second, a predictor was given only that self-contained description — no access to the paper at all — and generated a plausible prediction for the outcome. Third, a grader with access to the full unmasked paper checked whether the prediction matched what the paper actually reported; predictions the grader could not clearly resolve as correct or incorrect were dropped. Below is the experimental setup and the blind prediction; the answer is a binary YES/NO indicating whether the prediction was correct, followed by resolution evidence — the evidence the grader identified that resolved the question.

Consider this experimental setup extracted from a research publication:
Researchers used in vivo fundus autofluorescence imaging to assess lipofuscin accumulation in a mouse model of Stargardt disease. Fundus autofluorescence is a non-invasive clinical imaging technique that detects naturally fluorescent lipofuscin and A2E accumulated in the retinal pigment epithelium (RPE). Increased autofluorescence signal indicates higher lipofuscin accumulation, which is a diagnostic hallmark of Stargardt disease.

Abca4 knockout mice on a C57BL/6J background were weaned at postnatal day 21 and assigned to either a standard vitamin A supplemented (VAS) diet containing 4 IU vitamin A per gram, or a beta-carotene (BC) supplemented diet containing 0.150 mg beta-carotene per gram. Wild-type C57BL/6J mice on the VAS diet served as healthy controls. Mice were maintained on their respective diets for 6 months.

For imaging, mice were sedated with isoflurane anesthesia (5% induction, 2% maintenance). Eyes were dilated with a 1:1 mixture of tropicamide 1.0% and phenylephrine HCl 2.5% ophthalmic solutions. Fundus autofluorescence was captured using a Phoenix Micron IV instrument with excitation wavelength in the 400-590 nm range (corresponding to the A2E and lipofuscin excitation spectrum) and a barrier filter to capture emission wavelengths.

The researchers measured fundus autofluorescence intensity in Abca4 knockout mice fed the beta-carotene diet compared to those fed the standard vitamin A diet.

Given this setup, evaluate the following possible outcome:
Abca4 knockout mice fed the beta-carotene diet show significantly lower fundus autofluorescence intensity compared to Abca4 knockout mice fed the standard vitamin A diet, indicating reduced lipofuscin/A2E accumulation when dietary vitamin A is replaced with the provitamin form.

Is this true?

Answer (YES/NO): YES